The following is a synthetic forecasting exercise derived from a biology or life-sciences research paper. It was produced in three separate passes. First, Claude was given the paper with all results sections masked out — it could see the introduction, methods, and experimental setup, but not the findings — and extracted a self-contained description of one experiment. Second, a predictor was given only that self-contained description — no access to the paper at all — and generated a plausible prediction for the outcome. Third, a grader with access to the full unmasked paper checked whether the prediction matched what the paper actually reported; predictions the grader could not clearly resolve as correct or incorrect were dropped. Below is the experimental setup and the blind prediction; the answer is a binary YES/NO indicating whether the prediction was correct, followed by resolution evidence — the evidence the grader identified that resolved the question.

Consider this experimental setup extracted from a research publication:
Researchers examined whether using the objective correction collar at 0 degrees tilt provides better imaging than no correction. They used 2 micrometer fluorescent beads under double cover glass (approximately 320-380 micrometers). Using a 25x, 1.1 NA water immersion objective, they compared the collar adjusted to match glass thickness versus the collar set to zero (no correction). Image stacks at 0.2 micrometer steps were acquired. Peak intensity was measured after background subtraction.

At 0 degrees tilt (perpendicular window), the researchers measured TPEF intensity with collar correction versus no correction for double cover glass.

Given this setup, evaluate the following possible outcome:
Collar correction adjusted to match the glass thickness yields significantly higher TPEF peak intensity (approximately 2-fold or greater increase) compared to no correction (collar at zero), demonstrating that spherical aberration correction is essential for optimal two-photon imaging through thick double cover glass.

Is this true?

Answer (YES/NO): YES